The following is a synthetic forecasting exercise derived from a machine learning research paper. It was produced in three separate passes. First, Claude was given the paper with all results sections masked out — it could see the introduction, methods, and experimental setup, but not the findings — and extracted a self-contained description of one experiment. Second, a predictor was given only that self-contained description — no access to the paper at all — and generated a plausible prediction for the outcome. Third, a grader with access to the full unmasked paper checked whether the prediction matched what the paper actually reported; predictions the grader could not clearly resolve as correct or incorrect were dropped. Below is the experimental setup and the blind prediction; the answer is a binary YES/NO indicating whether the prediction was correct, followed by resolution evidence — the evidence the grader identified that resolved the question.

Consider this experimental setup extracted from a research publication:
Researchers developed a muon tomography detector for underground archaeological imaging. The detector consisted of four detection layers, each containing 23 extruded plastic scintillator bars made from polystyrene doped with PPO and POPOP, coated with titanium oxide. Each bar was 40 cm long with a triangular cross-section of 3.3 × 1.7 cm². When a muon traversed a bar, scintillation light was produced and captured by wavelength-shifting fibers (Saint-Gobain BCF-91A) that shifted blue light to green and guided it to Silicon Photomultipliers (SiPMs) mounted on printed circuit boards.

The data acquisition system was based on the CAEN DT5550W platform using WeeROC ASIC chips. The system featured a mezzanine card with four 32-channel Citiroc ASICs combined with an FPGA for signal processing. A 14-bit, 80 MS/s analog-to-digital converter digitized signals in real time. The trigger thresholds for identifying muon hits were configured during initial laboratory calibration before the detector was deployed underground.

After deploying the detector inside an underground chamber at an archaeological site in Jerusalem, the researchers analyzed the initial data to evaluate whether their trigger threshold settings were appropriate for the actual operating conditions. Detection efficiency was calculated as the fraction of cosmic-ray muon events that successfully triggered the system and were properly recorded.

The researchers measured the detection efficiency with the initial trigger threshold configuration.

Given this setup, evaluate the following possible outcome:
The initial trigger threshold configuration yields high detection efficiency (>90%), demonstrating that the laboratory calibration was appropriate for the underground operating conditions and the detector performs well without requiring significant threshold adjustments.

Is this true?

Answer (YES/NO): NO